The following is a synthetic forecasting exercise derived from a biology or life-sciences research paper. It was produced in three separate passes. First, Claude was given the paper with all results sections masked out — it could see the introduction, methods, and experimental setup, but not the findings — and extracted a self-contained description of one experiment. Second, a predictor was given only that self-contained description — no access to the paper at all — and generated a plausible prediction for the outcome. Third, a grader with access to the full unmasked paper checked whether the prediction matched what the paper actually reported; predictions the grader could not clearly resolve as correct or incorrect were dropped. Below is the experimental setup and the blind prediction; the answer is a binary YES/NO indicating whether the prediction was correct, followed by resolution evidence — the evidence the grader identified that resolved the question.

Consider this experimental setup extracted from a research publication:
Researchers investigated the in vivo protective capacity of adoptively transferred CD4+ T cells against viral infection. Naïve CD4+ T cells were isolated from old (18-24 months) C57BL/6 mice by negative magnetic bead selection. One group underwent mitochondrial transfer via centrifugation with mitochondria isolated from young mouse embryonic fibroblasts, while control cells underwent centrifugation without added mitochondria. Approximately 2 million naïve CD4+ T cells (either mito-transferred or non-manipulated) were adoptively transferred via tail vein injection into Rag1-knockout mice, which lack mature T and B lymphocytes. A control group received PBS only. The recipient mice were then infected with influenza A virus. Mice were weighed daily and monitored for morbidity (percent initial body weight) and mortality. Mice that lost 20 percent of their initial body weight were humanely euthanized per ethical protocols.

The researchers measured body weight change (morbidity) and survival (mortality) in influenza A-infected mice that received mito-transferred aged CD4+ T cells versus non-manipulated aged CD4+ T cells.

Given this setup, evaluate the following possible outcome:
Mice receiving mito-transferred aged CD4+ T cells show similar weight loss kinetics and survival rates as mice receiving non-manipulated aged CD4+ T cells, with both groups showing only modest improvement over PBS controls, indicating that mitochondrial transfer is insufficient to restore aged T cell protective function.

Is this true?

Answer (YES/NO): NO